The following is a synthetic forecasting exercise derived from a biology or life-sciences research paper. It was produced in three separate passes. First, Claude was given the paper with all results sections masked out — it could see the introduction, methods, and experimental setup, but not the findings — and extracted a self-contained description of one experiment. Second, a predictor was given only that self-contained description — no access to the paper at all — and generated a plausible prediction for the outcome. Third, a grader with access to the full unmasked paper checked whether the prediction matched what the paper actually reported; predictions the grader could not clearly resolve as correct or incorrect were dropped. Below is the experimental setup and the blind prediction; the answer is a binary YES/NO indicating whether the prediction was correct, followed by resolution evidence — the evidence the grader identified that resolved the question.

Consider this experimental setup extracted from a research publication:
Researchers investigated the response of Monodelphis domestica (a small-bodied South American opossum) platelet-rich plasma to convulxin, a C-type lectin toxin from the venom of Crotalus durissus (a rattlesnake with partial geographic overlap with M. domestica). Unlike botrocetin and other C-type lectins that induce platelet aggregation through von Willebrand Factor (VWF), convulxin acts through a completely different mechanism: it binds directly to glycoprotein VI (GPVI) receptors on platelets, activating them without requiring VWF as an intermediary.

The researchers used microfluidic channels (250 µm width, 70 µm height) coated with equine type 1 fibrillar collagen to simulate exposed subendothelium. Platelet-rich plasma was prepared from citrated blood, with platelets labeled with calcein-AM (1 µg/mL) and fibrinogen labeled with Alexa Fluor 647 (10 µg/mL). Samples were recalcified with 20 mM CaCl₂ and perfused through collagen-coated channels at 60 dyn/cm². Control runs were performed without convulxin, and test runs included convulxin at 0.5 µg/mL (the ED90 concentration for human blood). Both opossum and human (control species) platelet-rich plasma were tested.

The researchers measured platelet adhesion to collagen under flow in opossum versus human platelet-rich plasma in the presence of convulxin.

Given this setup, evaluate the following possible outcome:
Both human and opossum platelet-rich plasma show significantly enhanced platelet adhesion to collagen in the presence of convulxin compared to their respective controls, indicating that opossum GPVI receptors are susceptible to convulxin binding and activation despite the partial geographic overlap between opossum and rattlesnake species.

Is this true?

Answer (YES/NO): NO